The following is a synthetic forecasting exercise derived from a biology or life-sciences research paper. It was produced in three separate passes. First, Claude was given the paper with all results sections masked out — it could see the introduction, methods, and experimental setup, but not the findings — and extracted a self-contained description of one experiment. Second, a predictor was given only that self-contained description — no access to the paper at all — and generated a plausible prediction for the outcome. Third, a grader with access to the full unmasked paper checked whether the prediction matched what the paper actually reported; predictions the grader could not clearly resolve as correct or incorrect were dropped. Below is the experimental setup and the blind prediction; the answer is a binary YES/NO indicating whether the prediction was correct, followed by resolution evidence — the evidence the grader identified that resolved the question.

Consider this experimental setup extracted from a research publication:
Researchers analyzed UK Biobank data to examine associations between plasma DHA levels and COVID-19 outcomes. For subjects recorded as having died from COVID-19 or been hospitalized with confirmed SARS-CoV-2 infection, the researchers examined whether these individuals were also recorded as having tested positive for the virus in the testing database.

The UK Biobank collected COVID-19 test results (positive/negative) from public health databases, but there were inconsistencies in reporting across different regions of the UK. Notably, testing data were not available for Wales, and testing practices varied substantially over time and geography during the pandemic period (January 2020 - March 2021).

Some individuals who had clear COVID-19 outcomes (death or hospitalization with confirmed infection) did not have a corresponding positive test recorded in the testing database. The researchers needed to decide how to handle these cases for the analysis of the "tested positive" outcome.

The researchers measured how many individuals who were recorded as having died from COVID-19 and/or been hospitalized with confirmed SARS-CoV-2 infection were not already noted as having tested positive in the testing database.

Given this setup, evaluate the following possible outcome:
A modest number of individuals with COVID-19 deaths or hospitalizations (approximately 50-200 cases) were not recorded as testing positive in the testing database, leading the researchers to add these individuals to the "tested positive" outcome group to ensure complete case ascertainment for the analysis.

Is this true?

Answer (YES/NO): YES